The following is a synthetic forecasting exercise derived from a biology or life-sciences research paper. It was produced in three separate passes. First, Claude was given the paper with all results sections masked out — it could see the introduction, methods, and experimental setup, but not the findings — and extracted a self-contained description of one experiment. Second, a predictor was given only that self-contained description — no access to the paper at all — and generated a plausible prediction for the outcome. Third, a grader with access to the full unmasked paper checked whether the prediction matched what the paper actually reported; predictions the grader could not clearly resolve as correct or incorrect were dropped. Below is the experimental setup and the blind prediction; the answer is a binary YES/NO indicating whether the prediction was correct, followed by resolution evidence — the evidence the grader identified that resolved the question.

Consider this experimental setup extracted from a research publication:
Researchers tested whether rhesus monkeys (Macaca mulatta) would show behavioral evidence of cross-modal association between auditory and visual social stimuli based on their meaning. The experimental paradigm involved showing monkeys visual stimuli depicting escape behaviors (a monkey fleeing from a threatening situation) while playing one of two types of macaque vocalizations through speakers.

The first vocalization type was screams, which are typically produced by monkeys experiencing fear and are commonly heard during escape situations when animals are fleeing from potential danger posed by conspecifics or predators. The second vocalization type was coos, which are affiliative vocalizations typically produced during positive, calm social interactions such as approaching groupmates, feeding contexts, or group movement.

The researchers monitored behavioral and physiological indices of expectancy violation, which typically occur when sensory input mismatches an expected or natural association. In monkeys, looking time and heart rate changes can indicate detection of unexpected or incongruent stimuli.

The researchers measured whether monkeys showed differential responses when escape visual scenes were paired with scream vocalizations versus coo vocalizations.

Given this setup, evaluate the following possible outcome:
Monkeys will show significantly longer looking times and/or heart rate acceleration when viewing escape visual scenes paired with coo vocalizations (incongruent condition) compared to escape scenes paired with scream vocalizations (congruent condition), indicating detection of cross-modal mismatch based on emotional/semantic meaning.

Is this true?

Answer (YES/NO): YES